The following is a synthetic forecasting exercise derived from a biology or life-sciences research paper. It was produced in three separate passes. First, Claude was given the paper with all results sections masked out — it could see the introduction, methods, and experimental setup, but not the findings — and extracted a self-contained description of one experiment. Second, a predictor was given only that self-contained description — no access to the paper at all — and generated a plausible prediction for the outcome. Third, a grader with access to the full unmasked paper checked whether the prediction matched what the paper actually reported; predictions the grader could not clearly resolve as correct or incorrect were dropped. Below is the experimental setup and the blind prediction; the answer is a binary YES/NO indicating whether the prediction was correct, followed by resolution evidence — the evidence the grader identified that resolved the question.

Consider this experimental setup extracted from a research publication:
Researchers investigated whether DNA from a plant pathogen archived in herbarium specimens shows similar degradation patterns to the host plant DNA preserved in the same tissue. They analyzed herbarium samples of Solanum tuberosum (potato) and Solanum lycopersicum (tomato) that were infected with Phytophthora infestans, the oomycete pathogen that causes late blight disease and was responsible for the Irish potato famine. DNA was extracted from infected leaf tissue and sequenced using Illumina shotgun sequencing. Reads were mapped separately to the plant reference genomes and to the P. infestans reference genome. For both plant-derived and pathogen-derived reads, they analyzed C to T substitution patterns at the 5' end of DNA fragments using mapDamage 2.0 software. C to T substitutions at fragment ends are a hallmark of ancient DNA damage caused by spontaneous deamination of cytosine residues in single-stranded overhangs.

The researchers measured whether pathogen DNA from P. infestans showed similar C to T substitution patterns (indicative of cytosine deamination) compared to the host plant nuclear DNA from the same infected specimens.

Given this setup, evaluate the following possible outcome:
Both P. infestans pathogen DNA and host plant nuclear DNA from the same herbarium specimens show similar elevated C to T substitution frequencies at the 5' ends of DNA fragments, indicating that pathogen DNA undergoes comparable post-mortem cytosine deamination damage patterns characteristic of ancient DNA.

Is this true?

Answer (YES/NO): NO